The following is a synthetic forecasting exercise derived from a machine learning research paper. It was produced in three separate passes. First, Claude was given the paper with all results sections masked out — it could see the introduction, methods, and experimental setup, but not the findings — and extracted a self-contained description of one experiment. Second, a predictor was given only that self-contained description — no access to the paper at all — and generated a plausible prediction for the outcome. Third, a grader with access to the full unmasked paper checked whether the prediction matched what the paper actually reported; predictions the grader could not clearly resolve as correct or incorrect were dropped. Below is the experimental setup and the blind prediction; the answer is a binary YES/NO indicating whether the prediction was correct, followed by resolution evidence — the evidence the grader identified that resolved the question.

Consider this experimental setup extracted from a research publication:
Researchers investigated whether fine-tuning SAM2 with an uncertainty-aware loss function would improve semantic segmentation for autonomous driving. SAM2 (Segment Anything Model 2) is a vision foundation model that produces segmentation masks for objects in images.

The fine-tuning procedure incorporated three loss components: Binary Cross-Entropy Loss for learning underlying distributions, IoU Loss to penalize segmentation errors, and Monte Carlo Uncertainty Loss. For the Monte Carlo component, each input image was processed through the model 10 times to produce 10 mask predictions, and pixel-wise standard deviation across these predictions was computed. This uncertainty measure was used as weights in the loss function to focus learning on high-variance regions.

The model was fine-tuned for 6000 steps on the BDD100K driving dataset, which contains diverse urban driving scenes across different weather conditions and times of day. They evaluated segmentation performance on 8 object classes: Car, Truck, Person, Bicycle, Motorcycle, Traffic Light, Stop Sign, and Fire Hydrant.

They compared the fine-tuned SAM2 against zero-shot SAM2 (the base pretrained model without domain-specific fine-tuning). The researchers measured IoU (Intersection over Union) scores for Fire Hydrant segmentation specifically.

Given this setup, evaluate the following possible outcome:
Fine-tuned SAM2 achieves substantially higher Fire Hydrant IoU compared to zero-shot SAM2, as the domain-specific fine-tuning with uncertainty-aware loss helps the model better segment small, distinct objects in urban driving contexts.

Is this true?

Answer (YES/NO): NO